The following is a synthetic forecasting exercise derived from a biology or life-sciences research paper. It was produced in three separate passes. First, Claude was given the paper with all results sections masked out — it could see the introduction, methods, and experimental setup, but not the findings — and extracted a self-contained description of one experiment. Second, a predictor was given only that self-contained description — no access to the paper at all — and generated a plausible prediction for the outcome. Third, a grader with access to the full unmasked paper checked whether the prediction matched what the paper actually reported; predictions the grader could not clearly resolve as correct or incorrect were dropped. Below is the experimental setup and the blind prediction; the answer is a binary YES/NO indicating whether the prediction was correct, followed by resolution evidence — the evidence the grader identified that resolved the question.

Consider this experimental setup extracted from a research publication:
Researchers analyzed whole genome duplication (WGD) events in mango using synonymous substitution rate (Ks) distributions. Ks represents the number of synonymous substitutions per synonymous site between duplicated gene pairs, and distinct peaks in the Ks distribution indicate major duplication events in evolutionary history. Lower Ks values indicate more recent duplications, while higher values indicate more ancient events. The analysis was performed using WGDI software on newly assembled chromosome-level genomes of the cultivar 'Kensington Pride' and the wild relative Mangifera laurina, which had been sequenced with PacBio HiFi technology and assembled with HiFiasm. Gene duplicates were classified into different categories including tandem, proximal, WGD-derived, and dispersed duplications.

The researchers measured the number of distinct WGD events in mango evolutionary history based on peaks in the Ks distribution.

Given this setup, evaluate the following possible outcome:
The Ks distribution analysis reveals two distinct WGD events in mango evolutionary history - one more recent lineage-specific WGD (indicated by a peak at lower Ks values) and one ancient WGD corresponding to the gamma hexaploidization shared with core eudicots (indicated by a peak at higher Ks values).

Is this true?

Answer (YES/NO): NO